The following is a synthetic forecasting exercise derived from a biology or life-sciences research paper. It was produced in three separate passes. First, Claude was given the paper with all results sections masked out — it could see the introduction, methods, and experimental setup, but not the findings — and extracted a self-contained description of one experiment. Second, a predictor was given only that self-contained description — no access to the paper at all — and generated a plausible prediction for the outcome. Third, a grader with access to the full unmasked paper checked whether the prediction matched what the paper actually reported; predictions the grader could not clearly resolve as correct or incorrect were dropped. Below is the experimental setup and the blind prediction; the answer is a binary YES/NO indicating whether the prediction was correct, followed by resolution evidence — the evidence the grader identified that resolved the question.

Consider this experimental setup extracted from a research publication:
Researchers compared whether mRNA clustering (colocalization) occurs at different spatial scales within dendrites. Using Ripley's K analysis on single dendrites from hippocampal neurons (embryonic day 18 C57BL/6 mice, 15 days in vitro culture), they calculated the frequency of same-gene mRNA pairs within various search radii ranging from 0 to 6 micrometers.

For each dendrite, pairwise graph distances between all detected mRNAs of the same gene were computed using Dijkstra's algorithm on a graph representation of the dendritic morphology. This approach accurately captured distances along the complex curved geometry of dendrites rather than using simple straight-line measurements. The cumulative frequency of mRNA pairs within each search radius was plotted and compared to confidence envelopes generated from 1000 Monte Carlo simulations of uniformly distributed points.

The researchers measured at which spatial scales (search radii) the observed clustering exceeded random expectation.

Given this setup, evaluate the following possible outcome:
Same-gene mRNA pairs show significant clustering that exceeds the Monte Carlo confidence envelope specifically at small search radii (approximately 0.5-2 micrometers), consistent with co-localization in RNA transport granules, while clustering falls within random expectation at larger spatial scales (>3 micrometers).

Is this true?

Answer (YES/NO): NO